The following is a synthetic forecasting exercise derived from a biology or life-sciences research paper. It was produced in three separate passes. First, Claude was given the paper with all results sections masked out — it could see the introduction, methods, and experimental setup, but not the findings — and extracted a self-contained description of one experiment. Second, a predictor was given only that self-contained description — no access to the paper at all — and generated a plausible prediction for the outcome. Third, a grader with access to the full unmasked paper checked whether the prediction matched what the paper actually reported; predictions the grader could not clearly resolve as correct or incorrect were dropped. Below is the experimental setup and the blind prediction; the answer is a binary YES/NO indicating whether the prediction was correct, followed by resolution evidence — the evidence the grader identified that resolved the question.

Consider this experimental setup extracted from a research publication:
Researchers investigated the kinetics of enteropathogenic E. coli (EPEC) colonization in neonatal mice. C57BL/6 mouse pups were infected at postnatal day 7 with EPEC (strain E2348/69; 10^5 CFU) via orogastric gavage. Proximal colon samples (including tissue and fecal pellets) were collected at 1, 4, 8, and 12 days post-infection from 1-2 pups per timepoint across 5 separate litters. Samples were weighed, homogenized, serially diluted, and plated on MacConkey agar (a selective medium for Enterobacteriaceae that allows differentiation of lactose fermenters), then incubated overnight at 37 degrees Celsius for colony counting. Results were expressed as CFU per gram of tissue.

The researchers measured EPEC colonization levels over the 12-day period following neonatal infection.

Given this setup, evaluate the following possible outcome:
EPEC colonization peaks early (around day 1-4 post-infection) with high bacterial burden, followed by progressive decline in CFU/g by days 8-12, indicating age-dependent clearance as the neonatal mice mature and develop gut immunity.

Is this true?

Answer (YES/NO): NO